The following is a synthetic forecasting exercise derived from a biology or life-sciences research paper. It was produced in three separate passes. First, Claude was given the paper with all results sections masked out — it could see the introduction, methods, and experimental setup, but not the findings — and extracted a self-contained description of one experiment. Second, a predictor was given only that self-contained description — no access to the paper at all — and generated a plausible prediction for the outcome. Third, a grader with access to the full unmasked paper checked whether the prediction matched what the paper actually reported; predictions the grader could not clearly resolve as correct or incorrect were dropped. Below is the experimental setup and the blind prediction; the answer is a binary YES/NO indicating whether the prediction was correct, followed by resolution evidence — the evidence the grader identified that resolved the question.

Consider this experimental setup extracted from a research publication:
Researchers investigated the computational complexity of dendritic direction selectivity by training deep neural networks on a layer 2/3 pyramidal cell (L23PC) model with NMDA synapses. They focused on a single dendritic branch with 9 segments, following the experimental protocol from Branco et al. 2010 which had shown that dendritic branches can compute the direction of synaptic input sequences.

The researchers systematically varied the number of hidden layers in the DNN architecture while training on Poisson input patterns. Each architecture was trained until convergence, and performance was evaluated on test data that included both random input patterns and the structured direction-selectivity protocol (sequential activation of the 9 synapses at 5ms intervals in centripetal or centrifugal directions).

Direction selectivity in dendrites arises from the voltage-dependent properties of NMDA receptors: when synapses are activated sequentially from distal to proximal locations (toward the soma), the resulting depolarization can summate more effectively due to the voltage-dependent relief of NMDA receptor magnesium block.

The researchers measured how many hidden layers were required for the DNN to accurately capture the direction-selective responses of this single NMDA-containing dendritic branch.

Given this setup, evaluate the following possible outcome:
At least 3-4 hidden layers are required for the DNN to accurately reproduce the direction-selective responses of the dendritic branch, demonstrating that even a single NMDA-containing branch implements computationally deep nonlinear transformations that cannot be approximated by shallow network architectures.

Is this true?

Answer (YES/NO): NO